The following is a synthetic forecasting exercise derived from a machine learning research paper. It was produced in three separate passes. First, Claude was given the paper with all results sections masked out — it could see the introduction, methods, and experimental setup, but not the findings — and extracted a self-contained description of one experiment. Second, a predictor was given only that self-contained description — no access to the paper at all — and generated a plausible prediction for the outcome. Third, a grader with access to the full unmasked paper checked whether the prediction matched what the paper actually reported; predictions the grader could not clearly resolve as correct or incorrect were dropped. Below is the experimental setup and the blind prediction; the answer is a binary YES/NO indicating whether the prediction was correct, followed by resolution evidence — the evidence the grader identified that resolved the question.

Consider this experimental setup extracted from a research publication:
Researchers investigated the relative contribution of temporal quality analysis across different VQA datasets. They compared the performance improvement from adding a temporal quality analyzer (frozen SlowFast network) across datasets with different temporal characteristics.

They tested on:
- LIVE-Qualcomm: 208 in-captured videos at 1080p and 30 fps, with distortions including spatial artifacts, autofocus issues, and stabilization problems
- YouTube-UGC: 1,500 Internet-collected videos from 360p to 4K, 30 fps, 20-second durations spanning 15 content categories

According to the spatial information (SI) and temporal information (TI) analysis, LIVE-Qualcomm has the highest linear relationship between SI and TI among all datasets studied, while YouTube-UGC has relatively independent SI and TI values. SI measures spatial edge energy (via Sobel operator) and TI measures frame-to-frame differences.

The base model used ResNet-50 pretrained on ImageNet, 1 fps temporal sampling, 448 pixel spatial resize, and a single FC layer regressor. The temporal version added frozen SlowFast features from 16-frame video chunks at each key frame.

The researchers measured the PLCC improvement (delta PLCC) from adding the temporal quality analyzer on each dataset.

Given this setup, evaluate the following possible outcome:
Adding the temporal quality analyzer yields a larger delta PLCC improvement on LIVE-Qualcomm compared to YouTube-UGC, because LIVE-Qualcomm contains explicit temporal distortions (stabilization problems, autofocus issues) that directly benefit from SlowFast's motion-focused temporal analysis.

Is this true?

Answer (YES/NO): YES